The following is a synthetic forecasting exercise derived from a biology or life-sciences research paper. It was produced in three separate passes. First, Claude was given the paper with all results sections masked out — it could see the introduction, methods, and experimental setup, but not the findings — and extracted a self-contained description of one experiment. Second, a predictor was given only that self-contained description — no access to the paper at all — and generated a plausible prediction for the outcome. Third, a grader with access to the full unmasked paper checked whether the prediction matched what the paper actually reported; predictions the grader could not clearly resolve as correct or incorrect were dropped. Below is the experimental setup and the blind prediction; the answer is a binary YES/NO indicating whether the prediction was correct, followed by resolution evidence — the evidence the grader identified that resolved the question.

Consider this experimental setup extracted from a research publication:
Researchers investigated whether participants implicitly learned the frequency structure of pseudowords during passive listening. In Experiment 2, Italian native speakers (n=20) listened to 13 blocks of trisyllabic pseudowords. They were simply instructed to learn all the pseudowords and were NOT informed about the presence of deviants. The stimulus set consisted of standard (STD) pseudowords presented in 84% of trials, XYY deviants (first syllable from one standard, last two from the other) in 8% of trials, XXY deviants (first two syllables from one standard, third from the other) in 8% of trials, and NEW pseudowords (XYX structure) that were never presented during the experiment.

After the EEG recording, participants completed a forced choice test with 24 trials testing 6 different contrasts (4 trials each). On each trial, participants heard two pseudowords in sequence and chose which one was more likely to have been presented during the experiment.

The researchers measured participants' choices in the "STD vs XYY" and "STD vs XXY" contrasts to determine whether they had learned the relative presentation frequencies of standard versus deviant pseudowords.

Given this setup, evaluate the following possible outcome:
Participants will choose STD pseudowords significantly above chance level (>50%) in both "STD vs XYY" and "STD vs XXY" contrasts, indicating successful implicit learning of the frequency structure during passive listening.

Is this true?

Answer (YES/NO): YES